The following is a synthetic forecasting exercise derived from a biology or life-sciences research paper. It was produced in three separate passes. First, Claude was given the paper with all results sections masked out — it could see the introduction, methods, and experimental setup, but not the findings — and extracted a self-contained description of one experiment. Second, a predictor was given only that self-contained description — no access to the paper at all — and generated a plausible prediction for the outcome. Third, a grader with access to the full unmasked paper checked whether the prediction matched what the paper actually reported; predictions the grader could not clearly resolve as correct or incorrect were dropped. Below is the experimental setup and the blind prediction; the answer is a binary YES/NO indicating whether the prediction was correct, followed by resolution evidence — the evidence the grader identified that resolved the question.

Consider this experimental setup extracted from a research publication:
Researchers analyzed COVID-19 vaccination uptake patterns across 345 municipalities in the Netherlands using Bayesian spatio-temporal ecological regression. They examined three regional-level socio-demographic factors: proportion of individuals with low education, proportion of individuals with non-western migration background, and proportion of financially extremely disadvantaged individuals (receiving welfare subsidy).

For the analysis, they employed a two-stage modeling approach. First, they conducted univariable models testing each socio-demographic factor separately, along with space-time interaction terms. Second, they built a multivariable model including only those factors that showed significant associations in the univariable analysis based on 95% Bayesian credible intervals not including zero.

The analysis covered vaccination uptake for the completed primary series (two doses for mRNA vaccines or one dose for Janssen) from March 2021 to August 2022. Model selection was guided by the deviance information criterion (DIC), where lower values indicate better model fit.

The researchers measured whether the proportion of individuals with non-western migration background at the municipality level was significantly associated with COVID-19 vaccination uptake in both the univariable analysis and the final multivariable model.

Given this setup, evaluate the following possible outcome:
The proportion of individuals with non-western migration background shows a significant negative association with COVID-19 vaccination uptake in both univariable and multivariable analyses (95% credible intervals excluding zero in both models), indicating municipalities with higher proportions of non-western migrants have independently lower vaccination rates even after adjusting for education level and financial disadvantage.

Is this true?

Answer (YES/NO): YES